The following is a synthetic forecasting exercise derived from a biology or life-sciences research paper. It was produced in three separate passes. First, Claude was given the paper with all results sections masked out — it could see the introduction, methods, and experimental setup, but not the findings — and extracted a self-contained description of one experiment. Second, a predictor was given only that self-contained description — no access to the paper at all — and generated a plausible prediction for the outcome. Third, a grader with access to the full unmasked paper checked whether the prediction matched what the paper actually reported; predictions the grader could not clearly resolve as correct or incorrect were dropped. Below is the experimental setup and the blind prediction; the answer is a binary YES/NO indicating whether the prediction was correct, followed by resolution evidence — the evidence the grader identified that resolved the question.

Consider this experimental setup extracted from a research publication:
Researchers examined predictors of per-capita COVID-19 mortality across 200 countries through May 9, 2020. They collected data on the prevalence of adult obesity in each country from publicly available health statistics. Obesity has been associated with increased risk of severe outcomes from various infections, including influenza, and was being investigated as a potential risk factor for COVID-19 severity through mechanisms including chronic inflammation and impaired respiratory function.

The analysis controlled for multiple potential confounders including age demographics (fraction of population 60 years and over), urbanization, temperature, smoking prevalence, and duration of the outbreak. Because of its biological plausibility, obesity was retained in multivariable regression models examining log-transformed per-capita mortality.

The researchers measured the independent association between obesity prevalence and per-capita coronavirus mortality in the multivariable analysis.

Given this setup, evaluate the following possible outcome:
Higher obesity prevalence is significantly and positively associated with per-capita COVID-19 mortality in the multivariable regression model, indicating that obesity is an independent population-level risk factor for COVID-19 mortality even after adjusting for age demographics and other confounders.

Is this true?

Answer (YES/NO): NO